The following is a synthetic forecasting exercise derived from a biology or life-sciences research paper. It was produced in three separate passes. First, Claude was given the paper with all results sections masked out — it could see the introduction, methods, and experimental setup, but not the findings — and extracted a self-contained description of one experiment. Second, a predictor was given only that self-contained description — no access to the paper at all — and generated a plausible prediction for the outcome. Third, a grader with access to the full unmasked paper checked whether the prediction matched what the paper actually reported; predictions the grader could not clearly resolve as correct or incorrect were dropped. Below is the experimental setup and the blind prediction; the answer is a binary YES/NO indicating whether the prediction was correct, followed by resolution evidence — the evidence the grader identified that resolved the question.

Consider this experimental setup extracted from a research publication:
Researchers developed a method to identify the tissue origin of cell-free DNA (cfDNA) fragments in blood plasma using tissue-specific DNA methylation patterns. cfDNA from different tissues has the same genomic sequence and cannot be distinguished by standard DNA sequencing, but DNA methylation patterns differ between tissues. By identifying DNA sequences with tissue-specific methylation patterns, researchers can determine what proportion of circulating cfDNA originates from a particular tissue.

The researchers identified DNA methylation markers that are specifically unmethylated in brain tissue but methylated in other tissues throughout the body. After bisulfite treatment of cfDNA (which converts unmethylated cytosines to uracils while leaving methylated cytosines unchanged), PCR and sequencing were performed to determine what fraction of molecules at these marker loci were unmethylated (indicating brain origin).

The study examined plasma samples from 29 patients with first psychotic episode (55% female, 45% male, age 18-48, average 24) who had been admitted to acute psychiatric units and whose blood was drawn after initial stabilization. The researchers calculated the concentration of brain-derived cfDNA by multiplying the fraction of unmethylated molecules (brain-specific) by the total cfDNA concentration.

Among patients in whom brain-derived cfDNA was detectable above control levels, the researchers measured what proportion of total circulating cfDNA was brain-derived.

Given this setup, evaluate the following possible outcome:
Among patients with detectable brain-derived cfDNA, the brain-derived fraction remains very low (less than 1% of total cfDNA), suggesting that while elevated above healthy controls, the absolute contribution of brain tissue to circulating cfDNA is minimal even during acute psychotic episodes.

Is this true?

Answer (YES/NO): YES